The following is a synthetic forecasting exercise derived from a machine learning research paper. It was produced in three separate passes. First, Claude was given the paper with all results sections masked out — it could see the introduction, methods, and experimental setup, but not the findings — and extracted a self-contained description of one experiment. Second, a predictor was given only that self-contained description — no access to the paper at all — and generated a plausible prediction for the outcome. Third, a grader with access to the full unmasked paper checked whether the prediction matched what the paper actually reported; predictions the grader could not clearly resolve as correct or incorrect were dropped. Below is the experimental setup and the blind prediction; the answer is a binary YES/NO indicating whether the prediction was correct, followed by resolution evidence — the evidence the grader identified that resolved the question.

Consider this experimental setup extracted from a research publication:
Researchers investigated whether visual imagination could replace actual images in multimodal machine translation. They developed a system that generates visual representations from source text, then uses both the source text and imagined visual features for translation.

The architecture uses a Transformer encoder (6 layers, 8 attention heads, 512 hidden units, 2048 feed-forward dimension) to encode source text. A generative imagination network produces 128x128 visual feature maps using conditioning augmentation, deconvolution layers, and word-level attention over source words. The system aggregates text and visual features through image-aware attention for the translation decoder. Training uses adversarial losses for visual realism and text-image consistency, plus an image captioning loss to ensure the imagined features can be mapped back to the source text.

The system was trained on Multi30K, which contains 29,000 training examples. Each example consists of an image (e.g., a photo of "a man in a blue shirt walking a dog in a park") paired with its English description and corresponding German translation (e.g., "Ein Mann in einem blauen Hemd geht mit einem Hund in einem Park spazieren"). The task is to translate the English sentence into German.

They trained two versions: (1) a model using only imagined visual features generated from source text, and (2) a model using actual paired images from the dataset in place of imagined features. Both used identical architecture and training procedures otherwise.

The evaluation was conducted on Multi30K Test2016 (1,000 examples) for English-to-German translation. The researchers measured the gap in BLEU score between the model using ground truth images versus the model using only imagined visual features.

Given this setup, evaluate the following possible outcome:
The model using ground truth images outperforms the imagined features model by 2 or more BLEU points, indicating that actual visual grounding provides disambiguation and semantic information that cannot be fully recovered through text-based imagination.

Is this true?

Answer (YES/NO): NO